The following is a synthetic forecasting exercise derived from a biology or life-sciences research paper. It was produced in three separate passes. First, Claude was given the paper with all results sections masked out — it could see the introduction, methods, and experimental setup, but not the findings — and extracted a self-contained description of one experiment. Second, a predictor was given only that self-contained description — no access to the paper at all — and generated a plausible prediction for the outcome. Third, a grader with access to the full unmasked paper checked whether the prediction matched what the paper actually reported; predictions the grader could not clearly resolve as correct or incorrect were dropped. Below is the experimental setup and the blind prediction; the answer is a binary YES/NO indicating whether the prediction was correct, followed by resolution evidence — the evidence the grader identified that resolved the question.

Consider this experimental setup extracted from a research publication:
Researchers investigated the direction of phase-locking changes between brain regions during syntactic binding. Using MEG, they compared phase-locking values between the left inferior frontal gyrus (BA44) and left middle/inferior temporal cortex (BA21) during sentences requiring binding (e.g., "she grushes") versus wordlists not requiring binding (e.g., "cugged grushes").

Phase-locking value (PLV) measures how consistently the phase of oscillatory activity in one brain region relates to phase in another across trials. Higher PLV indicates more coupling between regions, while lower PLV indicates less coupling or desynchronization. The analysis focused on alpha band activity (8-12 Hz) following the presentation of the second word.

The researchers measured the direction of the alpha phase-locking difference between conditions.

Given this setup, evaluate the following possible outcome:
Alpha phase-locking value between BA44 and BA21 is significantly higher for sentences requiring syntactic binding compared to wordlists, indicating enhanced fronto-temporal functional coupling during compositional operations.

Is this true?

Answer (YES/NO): NO